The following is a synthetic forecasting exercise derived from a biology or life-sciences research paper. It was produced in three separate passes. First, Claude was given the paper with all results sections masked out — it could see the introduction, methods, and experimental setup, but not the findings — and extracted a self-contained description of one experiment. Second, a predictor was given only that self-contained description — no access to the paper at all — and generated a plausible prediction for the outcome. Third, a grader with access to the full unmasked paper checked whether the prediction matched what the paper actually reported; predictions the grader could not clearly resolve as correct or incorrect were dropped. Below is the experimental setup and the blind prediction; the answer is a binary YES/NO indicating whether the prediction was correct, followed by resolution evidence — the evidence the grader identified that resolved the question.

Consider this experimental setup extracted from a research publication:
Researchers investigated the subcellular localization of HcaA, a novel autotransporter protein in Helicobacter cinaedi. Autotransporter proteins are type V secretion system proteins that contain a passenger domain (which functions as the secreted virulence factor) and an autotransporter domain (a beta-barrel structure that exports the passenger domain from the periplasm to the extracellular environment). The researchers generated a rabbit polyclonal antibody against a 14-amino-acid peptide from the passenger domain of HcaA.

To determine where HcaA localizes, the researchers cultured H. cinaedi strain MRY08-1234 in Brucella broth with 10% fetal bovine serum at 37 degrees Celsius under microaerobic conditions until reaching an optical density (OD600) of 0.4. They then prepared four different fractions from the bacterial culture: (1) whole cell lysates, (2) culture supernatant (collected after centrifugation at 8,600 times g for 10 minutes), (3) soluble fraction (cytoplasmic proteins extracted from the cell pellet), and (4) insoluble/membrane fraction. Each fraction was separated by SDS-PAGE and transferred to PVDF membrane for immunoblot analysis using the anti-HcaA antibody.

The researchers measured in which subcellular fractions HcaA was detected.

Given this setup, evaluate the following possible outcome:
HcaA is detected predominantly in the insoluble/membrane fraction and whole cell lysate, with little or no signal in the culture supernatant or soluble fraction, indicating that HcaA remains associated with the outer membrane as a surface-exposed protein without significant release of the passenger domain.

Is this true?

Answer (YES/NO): YES